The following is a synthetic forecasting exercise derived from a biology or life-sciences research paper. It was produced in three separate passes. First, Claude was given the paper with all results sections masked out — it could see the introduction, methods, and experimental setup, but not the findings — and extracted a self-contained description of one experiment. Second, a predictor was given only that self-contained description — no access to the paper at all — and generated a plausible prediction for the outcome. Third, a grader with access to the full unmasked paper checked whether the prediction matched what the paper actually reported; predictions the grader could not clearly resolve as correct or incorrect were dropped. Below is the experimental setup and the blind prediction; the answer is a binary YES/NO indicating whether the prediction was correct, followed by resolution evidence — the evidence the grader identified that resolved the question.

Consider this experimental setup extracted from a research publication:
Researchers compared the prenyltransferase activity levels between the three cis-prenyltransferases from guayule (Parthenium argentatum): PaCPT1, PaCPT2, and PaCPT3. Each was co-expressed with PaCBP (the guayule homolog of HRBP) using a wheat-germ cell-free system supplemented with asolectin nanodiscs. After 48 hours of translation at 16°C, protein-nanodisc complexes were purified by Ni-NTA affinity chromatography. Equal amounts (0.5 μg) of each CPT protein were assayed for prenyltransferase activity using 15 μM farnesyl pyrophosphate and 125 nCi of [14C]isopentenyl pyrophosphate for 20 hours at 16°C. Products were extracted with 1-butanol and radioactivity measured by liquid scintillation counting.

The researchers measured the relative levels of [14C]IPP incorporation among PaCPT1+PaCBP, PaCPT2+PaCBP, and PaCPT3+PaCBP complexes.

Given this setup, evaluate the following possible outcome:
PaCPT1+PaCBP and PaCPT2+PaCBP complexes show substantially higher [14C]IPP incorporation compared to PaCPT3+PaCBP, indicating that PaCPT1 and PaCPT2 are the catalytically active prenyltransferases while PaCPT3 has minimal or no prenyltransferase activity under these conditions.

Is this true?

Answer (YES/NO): NO